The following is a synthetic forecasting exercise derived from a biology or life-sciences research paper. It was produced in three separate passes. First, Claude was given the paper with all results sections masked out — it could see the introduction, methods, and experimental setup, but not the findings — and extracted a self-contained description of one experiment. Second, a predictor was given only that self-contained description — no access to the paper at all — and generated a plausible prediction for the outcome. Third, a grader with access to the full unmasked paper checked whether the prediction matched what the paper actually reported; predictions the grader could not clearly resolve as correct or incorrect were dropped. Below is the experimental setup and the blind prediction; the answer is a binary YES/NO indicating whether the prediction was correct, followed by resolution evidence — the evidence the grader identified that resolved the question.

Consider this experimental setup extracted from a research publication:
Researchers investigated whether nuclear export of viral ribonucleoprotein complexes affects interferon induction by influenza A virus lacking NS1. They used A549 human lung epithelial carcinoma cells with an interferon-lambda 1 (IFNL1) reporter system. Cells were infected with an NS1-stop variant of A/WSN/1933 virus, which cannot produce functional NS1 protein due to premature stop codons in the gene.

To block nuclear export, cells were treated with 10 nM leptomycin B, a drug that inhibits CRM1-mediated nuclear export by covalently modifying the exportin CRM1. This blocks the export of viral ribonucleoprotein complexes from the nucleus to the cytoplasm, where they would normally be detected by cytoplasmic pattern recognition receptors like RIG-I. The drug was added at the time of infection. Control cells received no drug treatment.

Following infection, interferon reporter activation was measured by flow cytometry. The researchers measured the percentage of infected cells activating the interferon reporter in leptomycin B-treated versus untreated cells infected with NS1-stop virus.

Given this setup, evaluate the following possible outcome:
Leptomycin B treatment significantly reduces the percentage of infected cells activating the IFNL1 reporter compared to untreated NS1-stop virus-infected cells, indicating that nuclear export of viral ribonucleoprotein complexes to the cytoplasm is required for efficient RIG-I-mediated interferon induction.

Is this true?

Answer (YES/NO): YES